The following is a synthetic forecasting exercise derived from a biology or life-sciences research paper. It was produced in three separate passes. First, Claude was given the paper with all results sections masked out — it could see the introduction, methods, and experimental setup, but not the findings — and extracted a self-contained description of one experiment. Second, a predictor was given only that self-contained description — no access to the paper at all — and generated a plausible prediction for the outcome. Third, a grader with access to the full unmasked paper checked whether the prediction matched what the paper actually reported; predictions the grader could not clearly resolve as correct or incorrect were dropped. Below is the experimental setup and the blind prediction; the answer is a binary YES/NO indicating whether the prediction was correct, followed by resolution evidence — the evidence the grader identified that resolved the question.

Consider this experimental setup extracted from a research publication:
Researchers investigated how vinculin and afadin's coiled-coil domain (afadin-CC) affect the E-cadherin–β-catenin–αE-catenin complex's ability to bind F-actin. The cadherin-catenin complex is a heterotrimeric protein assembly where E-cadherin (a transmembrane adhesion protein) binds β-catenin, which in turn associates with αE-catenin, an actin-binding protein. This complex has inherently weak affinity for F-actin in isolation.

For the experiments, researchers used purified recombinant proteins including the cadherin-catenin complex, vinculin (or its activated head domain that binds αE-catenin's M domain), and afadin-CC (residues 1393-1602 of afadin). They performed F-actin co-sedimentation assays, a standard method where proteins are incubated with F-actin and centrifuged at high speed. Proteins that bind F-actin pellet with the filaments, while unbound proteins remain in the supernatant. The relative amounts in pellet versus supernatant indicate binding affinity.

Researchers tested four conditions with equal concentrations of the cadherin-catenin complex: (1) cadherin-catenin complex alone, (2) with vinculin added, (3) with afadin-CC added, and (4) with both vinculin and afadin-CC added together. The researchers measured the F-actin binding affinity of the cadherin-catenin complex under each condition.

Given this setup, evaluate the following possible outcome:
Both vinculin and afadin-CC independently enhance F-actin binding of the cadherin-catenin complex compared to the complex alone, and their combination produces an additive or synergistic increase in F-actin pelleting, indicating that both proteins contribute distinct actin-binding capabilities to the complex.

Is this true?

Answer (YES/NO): NO